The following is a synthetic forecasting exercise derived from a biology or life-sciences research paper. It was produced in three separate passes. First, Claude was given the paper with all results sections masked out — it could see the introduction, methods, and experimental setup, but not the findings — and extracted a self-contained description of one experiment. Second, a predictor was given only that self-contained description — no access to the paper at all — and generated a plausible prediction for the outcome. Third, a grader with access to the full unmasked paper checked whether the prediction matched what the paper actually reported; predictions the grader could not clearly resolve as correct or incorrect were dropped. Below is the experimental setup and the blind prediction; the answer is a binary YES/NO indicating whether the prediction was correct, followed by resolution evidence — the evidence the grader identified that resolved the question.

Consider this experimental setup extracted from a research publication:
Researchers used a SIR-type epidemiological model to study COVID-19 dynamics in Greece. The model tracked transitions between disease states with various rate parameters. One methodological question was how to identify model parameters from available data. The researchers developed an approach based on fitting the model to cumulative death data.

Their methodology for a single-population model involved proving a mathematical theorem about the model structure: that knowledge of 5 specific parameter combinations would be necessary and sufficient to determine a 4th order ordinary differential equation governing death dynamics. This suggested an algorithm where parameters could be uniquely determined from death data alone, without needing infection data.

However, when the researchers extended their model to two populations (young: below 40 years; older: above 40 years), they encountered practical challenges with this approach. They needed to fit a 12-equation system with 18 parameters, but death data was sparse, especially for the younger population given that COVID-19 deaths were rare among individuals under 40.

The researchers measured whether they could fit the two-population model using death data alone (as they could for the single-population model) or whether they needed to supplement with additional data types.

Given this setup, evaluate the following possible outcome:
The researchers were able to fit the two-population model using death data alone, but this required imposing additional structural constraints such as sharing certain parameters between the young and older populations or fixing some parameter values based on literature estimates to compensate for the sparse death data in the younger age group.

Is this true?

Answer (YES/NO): NO